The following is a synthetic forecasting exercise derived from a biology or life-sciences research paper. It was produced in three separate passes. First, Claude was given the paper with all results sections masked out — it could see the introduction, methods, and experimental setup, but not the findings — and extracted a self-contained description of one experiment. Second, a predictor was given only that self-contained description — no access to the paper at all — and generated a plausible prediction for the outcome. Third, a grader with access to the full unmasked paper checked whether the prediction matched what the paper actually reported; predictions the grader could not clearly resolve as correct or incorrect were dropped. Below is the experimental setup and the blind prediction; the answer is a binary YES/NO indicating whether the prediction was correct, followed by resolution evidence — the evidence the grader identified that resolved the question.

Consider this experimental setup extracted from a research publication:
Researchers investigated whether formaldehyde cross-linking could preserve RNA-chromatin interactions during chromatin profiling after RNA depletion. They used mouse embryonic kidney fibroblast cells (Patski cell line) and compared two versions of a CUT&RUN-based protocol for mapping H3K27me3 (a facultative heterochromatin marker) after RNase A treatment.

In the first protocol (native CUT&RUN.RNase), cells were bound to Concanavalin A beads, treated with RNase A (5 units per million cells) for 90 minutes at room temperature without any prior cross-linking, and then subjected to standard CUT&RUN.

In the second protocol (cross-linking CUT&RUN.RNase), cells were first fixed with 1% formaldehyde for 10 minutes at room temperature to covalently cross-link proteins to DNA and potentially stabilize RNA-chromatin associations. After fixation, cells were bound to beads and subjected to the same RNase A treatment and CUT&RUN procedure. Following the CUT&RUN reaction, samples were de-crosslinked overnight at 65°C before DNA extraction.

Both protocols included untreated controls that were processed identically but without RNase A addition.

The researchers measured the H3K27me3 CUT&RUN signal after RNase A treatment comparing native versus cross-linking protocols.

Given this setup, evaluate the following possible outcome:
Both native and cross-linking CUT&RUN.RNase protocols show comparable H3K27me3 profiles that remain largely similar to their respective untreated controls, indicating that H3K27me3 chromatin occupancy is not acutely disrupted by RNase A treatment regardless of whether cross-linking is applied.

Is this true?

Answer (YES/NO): NO